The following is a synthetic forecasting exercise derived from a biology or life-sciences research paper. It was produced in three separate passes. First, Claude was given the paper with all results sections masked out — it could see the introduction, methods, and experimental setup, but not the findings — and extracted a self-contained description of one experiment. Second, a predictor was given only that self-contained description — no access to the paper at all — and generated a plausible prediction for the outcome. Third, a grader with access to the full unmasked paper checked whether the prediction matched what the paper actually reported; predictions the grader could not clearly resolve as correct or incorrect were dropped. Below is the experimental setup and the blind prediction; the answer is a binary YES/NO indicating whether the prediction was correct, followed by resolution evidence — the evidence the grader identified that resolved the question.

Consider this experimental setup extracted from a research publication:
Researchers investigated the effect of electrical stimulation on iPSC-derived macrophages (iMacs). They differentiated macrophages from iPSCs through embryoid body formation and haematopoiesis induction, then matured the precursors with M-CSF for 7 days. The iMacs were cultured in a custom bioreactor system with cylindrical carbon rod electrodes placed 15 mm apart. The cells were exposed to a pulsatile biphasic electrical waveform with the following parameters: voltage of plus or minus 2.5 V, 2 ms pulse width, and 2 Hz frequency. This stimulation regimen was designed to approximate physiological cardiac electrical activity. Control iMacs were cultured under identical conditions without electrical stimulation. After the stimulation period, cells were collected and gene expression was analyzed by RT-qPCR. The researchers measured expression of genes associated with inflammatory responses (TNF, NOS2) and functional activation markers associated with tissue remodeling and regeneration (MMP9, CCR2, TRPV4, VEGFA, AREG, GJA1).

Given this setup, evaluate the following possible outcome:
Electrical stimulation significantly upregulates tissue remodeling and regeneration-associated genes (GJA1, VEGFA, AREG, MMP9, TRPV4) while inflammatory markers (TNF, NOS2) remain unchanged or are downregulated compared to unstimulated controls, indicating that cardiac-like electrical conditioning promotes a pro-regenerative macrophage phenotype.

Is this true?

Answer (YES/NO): NO